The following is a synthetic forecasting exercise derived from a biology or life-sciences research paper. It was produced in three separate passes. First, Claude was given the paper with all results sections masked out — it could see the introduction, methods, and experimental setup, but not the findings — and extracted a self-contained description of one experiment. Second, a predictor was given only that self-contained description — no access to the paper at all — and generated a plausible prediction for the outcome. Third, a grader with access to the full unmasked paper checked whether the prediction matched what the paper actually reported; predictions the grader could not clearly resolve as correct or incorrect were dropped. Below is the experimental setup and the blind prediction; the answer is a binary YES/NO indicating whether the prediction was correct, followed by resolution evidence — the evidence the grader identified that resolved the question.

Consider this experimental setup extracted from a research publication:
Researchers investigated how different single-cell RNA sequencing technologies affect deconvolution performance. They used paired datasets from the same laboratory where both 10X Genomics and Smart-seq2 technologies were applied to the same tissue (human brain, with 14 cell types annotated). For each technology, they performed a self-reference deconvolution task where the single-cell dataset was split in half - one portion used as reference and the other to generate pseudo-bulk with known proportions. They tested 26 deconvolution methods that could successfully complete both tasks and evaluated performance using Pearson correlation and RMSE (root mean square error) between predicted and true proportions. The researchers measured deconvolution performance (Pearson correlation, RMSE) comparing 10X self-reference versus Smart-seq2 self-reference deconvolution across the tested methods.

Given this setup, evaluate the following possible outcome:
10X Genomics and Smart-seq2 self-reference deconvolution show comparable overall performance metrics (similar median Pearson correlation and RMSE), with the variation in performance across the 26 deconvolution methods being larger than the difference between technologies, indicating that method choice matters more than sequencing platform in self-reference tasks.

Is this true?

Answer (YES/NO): NO